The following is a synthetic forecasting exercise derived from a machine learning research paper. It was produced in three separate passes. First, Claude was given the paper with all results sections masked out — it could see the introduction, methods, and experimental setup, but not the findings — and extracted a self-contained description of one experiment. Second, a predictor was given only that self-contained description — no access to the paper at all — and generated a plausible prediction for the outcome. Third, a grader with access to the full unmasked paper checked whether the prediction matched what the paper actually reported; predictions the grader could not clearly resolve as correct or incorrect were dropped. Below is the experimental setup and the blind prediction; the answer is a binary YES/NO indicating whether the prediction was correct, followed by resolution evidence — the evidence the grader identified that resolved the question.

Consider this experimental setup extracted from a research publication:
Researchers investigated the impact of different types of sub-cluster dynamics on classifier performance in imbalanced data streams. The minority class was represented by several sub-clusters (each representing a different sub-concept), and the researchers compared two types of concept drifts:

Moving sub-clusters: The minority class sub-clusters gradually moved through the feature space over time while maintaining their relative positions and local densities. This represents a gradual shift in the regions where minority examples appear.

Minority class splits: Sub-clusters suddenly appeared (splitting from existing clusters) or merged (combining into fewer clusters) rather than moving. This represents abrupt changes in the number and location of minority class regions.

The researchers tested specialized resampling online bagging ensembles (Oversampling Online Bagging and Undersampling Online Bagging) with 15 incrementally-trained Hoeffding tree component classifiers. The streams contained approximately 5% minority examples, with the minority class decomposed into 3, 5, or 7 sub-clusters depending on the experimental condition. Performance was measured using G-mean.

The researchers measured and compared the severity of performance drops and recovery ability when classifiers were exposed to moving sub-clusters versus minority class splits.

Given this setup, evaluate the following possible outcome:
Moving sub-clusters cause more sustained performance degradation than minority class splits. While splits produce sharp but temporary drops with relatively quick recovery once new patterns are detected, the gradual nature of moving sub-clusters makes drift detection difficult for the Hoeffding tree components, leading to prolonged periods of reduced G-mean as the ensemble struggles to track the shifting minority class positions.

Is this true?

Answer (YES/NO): NO